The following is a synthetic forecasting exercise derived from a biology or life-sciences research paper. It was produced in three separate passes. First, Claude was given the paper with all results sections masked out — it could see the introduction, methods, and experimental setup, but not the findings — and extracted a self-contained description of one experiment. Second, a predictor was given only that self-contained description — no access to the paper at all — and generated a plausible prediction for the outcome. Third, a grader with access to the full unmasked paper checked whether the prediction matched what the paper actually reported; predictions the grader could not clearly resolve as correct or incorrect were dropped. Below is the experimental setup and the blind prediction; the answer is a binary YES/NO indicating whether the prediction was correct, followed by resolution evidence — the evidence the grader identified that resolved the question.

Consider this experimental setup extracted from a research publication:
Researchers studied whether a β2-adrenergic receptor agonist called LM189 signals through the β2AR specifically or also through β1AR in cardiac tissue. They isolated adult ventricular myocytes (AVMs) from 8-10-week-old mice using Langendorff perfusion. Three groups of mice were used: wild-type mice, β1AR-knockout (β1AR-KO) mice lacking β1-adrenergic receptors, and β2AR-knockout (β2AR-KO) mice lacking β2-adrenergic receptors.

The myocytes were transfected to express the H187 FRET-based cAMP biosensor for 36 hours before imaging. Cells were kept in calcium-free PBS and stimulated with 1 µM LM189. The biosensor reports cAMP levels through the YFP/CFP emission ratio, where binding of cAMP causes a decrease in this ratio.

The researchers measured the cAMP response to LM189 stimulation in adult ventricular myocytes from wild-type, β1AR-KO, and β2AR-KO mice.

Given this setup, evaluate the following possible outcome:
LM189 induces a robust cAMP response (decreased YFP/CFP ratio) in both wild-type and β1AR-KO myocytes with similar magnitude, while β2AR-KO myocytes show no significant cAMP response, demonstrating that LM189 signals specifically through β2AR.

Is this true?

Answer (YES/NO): NO